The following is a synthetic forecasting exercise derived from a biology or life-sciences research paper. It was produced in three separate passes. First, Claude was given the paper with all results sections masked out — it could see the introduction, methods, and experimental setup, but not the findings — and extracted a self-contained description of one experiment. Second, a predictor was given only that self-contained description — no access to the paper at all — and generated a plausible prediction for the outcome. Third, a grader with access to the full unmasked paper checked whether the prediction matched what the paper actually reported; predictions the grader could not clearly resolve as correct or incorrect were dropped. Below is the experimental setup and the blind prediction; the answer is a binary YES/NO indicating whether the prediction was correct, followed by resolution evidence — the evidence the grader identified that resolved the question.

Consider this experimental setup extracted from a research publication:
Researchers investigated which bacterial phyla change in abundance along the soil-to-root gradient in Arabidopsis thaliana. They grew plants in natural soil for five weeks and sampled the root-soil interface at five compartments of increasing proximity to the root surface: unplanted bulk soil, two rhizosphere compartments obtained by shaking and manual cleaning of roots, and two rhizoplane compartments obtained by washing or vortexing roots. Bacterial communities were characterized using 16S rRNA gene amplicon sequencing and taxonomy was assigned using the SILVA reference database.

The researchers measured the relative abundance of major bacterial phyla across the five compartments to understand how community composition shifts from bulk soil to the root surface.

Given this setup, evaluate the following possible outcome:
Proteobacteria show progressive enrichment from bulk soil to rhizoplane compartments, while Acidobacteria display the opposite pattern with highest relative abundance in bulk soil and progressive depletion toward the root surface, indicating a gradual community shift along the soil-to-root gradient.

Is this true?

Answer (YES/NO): YES